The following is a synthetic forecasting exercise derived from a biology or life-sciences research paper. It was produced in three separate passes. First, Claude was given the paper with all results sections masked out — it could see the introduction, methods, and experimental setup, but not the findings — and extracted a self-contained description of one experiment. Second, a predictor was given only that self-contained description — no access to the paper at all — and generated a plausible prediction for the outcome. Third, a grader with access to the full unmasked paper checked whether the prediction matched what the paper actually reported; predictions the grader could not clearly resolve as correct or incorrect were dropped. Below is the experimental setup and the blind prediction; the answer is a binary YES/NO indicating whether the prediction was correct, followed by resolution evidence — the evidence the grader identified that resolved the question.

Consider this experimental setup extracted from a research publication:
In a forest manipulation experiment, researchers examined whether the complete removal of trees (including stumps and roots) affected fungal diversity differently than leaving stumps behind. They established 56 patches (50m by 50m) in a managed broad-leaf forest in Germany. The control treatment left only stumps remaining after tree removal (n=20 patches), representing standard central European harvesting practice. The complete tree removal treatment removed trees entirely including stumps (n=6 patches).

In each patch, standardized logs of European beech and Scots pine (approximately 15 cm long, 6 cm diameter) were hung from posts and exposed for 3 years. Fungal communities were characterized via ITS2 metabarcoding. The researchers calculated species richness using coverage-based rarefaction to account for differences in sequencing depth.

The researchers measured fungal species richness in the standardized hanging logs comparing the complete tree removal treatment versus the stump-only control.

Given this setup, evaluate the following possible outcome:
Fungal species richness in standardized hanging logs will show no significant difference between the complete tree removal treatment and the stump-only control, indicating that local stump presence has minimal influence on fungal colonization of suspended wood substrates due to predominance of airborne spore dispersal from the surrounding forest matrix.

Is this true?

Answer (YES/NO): YES